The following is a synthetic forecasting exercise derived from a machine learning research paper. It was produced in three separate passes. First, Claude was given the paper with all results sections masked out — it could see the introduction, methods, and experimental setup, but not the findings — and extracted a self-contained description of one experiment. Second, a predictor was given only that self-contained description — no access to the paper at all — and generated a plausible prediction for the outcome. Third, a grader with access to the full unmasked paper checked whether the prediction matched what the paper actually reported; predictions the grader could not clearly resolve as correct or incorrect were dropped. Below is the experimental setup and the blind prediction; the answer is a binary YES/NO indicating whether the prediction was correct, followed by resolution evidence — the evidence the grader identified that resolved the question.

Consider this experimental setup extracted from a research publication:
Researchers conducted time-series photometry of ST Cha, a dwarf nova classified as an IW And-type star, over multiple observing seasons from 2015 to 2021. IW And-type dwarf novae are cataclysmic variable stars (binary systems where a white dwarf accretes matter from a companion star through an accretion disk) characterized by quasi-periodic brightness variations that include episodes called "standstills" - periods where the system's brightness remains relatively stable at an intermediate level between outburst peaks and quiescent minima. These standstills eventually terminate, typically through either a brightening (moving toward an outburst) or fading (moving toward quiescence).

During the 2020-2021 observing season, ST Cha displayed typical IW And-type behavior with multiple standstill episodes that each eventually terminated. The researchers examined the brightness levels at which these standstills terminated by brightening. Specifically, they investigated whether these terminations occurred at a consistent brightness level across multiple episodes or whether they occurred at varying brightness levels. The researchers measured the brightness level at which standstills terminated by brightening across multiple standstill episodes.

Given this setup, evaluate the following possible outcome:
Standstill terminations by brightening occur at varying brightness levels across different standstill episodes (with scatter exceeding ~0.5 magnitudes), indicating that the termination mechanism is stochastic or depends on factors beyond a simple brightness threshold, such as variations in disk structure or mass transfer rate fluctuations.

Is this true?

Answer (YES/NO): NO